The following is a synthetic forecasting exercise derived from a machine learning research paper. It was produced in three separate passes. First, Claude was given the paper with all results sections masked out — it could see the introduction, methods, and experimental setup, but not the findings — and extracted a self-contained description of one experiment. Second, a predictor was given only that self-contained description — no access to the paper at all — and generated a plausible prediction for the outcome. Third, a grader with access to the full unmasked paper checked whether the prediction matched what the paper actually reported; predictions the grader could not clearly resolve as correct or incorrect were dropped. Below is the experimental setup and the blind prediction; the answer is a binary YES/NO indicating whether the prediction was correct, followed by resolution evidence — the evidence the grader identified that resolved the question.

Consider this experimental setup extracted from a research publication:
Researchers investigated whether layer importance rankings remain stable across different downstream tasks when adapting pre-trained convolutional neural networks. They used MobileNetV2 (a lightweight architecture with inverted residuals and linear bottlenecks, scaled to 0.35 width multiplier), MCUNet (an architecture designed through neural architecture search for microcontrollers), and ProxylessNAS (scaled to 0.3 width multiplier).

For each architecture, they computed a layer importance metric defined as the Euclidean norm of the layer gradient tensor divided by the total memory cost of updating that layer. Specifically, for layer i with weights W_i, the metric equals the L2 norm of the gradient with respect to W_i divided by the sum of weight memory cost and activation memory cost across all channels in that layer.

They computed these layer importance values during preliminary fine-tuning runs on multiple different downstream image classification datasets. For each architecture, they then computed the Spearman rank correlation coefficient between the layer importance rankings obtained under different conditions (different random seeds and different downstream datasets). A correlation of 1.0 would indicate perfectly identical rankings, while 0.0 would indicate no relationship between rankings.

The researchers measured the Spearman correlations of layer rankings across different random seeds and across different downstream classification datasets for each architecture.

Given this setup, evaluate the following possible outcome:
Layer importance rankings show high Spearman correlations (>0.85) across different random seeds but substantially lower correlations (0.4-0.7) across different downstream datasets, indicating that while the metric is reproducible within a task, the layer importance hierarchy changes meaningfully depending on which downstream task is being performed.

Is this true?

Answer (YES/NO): NO